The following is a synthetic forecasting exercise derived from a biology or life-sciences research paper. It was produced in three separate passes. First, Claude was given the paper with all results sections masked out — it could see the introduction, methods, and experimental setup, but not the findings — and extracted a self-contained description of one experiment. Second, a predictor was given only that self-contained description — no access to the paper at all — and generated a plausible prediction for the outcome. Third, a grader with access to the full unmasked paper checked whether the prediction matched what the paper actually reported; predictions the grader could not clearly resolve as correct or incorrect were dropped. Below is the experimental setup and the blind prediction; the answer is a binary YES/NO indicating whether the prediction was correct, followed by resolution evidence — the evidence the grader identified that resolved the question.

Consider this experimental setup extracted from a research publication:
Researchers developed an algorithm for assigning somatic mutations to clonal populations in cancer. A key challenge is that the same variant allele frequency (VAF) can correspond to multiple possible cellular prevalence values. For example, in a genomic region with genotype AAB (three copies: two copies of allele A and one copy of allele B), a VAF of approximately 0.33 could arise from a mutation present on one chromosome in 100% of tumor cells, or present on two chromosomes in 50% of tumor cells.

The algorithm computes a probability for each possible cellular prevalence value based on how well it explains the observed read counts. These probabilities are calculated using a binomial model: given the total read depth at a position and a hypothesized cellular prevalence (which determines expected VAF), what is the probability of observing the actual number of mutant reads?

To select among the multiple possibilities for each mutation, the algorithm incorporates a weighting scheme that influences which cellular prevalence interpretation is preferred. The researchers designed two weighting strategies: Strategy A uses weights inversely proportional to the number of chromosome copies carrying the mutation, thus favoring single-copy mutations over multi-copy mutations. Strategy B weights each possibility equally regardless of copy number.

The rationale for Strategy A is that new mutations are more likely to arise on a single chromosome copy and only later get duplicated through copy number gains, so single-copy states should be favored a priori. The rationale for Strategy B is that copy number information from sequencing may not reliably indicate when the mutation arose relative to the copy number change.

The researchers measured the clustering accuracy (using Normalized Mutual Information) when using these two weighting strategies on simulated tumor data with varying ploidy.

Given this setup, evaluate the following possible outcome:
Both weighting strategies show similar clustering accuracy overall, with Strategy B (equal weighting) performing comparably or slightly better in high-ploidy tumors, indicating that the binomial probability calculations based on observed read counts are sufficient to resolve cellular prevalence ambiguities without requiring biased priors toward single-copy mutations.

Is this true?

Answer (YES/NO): NO